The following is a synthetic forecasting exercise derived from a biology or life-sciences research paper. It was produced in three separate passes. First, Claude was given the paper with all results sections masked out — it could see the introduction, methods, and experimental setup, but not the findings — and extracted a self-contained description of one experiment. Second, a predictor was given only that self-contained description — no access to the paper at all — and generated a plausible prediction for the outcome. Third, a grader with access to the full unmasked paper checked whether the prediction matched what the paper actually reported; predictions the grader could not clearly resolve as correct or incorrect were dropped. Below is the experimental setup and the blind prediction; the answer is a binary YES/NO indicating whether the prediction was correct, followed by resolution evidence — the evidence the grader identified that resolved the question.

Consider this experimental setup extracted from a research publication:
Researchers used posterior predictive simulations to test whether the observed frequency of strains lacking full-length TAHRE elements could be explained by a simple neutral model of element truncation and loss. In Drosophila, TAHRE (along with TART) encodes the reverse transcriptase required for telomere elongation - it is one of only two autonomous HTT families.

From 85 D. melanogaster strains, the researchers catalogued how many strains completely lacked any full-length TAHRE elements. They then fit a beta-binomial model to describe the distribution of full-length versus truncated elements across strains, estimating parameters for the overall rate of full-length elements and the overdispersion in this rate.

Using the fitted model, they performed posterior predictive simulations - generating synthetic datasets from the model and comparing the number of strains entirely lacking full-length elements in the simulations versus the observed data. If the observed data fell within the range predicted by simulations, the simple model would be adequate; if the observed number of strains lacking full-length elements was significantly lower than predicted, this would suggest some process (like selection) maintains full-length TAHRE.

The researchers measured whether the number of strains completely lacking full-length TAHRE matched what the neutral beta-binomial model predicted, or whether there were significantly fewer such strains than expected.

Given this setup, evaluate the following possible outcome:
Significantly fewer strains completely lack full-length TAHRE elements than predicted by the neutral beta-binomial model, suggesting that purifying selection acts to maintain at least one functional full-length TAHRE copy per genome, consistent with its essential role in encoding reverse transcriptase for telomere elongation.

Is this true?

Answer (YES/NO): NO